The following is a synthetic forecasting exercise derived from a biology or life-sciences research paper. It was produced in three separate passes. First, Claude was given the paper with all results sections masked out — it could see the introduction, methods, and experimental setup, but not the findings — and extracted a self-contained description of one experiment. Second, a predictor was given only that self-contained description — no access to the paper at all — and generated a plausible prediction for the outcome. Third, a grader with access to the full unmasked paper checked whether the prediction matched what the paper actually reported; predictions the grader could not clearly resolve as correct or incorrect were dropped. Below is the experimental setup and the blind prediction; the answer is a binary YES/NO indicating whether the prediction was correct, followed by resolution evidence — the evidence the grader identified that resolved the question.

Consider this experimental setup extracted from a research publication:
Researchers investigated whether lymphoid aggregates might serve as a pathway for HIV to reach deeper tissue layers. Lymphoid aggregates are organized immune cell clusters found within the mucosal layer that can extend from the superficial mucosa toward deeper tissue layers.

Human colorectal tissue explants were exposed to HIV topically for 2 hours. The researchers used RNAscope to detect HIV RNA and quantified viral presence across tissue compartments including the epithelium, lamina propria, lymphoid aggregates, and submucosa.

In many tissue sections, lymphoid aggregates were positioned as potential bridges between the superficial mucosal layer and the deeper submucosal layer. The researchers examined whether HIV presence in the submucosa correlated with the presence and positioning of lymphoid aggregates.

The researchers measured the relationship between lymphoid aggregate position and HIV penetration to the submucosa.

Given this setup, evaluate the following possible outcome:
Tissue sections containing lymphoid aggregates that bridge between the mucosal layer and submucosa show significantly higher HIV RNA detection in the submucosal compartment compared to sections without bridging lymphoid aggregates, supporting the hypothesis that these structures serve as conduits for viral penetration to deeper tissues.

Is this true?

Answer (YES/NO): NO